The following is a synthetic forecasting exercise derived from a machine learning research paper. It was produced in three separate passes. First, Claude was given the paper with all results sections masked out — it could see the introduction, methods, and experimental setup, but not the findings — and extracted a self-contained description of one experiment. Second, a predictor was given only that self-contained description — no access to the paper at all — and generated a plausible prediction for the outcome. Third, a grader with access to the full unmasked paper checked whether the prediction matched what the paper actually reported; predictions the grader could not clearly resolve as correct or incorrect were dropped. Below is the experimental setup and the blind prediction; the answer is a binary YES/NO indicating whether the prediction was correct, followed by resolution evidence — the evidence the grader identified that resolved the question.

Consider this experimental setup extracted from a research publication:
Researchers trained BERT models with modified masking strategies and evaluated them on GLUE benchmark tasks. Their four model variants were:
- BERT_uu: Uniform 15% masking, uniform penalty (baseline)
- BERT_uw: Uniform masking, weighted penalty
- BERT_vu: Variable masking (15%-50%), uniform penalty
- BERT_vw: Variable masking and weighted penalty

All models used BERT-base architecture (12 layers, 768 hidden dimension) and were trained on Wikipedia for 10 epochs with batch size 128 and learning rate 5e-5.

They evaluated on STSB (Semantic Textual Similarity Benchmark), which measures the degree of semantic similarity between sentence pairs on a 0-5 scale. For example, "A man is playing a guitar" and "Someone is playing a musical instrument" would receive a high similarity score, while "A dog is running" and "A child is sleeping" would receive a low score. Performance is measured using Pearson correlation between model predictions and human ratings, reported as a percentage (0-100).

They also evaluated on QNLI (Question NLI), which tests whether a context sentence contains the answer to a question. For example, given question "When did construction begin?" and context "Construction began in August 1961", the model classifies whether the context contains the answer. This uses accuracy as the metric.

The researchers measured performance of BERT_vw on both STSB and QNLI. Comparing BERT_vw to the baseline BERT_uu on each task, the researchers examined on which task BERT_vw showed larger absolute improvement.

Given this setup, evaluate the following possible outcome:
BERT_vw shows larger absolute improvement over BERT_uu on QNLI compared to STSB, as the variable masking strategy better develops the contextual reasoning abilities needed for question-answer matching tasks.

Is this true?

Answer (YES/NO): YES